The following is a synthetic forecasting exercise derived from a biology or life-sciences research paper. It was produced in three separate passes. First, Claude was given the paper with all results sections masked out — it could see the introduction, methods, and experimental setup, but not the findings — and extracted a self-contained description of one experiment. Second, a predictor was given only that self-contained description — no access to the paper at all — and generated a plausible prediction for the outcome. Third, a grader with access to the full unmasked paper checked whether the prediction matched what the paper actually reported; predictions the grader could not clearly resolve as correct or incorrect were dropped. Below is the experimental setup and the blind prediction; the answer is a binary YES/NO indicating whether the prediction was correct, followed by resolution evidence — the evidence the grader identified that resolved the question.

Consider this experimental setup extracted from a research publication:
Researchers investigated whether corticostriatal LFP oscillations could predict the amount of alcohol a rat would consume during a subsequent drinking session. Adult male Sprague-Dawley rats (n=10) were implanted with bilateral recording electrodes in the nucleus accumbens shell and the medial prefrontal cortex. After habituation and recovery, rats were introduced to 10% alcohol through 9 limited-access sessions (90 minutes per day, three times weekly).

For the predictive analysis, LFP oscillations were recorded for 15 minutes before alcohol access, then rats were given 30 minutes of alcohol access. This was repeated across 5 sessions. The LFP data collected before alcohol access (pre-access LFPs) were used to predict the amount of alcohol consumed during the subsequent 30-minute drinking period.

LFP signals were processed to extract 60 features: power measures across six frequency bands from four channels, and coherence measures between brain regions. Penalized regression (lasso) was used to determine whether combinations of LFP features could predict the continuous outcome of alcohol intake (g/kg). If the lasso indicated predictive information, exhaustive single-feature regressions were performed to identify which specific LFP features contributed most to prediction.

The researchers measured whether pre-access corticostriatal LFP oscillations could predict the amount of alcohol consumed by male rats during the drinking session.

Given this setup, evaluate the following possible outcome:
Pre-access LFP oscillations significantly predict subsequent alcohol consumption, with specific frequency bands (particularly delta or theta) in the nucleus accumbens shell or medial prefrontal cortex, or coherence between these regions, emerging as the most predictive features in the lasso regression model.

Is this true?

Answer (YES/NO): YES